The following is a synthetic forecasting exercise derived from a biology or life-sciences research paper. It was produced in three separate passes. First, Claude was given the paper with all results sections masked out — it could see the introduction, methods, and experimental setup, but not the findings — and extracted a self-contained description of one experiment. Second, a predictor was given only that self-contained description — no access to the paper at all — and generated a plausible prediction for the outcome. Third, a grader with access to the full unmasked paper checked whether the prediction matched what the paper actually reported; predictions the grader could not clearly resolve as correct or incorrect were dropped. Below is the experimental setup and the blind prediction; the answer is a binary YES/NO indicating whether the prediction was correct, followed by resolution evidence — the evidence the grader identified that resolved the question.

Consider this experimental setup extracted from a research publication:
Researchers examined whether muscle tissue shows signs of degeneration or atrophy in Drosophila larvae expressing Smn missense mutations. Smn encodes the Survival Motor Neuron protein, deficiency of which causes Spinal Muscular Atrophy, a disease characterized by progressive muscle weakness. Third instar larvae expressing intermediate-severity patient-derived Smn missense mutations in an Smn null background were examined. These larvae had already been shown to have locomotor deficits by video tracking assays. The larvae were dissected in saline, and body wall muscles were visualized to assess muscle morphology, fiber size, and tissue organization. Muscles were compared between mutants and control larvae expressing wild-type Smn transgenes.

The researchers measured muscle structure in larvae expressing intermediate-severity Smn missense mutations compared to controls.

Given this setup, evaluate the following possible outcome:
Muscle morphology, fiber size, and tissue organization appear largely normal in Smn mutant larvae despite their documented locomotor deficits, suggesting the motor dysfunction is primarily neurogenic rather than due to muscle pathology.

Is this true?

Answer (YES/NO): YES